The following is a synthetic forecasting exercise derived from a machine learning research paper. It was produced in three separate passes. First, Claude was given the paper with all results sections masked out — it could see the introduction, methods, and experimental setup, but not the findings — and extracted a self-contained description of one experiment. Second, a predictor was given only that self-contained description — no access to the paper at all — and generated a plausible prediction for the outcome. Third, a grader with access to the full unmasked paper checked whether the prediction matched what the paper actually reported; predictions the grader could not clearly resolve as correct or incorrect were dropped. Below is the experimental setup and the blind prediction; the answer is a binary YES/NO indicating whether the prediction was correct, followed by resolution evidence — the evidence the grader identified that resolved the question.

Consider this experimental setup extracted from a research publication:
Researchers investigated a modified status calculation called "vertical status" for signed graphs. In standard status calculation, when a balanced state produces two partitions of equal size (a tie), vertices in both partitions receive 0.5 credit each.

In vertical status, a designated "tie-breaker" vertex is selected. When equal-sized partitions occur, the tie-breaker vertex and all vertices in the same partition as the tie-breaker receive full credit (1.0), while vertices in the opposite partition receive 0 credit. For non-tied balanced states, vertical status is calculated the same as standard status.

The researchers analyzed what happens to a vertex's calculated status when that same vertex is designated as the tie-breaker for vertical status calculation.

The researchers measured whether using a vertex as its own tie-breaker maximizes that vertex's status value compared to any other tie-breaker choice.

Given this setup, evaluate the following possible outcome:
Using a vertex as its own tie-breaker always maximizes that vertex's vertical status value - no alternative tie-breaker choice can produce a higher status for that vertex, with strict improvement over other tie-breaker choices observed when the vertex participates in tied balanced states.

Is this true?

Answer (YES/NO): YES